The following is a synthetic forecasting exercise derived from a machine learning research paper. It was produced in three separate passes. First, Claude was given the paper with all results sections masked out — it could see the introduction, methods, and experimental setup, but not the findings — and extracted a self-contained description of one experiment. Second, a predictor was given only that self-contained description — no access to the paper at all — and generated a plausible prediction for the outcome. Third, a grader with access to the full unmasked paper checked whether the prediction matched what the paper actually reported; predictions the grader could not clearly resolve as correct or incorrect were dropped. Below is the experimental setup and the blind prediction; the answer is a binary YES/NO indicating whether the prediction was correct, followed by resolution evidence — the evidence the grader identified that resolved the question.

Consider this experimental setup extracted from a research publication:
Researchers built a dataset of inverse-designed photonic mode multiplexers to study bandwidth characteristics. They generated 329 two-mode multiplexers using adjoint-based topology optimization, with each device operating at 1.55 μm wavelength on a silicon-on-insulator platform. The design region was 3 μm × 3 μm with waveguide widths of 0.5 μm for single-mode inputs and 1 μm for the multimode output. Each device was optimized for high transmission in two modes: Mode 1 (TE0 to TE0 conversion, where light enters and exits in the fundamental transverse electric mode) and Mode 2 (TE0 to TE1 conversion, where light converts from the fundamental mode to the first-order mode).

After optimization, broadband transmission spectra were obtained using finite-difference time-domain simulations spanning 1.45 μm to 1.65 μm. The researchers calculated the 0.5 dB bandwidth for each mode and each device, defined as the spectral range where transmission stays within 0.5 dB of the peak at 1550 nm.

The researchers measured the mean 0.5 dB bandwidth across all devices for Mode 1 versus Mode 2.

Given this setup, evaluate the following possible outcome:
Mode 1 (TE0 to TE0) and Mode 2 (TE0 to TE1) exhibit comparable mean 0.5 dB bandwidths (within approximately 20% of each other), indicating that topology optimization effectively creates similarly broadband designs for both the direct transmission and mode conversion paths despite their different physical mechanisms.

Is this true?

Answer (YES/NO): YES